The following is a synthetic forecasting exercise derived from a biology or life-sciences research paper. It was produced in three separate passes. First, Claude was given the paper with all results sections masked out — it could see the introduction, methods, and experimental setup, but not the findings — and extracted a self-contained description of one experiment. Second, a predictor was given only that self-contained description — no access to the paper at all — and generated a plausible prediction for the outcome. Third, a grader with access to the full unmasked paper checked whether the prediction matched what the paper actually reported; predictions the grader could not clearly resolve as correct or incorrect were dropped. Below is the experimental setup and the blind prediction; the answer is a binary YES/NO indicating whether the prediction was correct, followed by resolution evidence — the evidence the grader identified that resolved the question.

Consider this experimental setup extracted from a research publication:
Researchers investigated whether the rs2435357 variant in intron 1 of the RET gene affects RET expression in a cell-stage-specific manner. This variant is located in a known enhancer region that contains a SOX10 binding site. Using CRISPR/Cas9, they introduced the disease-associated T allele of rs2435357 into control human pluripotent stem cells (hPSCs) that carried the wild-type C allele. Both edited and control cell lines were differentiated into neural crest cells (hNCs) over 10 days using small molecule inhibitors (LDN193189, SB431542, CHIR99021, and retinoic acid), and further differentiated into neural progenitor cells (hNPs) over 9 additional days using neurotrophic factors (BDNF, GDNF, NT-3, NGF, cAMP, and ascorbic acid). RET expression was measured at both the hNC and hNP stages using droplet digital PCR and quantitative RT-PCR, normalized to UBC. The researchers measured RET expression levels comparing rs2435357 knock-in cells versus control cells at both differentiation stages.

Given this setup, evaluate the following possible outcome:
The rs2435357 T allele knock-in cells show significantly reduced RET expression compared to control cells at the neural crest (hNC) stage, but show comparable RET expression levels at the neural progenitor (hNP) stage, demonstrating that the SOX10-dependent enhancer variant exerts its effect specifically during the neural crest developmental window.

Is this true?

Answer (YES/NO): NO